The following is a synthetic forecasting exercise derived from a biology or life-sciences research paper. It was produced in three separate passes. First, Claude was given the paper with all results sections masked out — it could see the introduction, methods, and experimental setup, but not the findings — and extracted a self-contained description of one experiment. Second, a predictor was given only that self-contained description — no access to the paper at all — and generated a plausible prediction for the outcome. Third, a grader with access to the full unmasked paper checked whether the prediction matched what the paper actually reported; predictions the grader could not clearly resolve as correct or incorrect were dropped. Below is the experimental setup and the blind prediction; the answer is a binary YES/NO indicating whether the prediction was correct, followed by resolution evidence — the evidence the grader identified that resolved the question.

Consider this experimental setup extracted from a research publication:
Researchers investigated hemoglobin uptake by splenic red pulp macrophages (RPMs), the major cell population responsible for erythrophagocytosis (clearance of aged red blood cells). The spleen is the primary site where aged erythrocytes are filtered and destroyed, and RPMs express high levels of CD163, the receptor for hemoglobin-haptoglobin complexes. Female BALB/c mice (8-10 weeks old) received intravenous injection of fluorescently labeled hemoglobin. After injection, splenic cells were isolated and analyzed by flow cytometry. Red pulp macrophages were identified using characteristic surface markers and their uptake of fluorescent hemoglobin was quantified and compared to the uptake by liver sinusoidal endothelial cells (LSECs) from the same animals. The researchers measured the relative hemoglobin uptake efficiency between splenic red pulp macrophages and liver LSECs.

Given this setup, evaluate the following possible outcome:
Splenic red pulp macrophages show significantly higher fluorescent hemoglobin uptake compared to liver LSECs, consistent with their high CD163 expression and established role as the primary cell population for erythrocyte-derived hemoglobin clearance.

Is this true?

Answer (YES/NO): NO